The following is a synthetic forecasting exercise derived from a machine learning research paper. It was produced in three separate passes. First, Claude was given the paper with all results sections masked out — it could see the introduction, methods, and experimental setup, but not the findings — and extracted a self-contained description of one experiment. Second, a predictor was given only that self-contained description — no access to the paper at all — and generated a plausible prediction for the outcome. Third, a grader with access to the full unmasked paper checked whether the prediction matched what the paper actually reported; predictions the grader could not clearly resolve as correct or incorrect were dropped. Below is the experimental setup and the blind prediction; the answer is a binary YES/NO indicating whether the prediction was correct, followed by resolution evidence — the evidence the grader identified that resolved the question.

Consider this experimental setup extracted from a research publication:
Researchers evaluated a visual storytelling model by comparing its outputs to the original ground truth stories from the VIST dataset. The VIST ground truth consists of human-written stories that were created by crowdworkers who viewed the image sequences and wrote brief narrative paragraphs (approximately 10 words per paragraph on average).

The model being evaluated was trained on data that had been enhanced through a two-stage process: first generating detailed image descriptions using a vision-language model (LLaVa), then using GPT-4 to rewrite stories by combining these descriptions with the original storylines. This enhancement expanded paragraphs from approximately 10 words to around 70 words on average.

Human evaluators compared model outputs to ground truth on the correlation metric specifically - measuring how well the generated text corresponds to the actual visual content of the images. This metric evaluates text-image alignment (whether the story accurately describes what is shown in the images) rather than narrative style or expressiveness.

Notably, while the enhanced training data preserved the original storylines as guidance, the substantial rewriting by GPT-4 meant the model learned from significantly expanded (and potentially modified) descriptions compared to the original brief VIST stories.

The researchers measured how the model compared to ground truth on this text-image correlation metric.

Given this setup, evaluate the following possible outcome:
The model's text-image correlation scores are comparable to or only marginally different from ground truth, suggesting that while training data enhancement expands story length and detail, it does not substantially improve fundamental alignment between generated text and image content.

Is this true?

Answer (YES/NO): YES